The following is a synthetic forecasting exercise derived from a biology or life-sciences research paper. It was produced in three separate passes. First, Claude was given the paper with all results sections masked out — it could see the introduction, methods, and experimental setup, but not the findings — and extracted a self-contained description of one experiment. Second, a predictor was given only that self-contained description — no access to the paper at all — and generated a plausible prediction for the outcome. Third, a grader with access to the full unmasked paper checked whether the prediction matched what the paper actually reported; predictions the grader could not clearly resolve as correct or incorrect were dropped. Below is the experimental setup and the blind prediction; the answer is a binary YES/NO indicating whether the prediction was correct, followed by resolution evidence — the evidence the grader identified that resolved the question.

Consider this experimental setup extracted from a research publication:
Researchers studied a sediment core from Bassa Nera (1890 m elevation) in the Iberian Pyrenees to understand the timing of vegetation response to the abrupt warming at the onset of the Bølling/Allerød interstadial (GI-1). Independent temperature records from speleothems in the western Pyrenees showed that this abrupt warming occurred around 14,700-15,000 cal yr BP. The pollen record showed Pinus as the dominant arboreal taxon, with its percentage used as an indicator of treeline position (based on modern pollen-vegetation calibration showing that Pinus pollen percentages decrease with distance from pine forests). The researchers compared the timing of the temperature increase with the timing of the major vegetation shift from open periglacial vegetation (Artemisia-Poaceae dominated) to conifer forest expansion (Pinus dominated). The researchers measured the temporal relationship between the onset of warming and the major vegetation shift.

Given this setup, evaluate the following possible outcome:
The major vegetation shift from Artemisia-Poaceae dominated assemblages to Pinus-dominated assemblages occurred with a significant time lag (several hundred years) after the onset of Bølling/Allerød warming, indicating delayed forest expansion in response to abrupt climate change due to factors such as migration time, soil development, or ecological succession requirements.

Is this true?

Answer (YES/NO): YES